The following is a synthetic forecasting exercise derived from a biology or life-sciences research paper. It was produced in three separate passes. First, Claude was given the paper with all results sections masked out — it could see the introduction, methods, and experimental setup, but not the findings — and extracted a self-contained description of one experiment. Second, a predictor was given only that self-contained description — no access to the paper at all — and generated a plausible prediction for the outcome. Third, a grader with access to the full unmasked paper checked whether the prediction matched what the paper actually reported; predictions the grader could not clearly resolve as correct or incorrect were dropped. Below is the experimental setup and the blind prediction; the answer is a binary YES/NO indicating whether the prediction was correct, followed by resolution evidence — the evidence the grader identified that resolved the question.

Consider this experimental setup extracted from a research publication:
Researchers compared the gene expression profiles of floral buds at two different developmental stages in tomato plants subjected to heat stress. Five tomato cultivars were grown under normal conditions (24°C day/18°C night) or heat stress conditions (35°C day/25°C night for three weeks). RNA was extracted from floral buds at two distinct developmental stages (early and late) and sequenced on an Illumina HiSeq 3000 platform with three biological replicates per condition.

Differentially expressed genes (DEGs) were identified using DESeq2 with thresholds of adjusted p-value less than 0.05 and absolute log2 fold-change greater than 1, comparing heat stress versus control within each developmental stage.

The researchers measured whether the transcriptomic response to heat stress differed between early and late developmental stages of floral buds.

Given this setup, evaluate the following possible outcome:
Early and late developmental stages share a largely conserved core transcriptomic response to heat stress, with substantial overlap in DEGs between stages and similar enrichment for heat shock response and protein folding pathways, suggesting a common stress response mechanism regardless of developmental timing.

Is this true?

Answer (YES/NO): YES